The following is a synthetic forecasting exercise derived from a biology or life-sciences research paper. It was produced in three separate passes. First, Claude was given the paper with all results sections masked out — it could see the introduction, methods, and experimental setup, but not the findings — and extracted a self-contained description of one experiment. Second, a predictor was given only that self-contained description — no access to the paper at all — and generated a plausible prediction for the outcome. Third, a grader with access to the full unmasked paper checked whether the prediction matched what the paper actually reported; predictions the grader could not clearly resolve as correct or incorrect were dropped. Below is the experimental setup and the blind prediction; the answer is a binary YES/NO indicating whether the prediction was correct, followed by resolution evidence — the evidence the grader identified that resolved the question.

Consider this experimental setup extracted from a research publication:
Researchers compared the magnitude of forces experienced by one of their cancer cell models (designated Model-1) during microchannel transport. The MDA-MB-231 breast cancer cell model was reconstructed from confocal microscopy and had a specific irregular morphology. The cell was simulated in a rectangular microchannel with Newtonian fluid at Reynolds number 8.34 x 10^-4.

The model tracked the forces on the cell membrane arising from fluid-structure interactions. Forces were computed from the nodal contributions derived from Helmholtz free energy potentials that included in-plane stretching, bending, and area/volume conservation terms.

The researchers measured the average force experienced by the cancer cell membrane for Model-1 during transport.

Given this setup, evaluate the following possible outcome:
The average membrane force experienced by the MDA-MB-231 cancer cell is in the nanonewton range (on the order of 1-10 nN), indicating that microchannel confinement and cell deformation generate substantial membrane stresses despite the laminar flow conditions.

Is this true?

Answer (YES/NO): NO